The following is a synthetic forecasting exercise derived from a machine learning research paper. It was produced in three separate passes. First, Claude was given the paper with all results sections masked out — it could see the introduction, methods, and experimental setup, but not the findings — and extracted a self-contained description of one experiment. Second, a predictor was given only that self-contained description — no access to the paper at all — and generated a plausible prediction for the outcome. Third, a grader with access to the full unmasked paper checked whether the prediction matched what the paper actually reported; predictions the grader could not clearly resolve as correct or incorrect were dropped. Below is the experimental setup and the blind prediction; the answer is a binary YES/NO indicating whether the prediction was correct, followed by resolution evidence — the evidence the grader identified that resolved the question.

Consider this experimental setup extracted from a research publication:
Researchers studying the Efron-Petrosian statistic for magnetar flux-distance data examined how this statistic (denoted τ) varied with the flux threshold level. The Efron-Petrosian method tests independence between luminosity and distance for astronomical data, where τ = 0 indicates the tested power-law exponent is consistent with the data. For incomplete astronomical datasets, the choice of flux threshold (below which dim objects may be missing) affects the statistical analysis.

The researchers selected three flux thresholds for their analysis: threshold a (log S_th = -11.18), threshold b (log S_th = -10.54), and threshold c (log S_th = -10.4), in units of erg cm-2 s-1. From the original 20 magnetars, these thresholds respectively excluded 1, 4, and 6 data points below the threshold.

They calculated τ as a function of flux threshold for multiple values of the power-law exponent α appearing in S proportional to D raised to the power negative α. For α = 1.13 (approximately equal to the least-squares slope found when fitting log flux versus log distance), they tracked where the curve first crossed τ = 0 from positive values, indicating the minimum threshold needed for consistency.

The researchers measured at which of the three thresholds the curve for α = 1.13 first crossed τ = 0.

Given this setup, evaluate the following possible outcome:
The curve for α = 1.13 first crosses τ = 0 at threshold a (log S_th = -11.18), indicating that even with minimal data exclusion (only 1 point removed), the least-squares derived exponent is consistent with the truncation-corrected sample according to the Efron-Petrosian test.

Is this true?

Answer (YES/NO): YES